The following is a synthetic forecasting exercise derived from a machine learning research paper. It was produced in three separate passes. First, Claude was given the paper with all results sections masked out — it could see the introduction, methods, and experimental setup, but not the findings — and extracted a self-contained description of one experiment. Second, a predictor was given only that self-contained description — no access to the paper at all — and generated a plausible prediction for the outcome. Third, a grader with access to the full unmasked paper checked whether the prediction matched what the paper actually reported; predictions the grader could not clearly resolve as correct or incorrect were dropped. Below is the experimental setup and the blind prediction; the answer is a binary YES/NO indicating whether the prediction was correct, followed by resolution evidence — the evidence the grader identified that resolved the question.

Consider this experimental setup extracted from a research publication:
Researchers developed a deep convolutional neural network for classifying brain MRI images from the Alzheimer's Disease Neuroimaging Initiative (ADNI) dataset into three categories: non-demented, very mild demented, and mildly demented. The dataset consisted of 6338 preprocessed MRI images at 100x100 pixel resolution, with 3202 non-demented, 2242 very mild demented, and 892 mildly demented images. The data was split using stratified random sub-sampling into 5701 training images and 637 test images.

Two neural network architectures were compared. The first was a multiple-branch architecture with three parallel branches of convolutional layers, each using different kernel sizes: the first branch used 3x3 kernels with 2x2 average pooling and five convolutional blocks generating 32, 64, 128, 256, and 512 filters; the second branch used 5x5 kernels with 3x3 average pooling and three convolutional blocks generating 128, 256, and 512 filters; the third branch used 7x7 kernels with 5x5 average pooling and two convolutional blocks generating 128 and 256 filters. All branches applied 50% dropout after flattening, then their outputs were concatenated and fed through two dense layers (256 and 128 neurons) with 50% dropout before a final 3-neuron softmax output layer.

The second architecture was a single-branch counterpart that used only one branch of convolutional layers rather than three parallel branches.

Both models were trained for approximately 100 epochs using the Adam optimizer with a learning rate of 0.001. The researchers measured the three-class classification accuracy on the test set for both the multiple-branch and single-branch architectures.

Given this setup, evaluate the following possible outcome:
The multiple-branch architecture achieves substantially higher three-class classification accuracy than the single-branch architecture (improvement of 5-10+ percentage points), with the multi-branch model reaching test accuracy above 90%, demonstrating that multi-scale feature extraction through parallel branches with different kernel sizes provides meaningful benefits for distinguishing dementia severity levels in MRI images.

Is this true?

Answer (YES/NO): NO